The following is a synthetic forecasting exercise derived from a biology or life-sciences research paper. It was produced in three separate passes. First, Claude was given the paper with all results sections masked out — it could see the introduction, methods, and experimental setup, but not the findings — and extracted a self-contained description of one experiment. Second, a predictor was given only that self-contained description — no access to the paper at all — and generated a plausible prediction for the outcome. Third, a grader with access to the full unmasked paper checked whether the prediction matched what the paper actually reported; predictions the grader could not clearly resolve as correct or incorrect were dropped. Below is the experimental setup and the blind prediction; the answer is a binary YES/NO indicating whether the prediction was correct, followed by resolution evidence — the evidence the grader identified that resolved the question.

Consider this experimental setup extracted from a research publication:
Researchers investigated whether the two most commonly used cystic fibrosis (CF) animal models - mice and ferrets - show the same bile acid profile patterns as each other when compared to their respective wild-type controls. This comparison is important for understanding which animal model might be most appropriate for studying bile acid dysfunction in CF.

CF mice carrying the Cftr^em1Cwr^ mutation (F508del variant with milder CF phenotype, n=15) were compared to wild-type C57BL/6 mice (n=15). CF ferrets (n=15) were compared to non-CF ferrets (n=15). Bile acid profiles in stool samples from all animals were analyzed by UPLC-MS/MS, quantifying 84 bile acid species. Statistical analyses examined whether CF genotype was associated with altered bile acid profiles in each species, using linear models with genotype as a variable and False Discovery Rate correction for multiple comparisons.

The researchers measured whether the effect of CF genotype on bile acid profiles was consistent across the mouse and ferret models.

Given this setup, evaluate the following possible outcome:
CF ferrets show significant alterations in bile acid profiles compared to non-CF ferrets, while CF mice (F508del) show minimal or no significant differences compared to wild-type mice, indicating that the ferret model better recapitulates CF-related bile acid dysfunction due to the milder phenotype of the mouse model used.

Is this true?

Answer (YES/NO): NO